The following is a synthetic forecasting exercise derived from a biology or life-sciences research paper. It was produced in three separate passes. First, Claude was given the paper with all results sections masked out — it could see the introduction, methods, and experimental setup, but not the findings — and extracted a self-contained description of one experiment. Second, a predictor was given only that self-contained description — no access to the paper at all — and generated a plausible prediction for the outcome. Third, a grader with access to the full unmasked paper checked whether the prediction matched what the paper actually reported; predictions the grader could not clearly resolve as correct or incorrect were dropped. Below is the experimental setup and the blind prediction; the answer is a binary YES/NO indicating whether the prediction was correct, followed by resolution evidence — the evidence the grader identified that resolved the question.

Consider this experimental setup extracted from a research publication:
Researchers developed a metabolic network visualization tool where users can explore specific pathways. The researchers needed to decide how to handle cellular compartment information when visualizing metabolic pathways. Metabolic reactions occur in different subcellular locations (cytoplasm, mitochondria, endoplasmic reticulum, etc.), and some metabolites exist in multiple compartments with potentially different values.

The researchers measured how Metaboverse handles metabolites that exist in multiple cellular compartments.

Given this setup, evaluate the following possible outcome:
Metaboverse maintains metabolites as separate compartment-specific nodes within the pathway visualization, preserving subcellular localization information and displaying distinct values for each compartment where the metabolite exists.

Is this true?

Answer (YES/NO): NO